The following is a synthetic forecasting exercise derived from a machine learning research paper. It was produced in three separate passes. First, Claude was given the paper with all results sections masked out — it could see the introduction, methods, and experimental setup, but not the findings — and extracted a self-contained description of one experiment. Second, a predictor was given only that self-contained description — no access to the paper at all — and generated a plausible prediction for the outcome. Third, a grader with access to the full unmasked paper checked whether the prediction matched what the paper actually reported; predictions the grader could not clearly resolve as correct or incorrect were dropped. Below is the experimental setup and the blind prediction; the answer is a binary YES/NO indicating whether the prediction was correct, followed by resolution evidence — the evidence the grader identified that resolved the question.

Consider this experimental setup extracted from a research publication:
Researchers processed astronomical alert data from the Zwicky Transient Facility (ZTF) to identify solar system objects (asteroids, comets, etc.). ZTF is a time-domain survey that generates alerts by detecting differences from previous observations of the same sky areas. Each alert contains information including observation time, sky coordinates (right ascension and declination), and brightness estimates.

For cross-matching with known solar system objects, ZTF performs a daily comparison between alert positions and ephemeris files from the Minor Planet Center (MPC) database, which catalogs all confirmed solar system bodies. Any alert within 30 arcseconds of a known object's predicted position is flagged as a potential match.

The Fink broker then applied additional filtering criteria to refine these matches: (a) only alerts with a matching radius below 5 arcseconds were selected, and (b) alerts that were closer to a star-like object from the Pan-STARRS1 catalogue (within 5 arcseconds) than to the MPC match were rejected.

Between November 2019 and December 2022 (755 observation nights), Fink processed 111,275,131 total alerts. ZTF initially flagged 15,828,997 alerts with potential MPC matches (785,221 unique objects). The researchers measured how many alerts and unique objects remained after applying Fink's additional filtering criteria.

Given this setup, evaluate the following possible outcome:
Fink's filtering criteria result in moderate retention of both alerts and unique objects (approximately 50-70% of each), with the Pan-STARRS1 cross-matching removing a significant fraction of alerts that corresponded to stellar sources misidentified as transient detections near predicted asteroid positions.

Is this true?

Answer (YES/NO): NO